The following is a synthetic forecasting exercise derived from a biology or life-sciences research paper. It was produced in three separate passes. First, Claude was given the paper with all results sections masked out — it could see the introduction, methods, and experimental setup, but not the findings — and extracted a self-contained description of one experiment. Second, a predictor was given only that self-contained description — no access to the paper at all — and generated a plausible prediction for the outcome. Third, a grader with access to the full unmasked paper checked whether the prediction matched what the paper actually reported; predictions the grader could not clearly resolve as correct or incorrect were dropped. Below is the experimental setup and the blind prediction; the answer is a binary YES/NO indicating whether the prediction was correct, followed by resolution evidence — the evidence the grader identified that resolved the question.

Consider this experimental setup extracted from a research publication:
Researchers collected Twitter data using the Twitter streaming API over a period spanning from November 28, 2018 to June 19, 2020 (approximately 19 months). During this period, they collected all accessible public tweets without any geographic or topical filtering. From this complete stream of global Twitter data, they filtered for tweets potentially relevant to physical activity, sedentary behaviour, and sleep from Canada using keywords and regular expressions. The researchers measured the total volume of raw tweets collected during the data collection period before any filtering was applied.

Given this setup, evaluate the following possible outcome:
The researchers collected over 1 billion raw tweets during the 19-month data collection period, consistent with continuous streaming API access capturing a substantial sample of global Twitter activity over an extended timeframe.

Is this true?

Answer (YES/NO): YES